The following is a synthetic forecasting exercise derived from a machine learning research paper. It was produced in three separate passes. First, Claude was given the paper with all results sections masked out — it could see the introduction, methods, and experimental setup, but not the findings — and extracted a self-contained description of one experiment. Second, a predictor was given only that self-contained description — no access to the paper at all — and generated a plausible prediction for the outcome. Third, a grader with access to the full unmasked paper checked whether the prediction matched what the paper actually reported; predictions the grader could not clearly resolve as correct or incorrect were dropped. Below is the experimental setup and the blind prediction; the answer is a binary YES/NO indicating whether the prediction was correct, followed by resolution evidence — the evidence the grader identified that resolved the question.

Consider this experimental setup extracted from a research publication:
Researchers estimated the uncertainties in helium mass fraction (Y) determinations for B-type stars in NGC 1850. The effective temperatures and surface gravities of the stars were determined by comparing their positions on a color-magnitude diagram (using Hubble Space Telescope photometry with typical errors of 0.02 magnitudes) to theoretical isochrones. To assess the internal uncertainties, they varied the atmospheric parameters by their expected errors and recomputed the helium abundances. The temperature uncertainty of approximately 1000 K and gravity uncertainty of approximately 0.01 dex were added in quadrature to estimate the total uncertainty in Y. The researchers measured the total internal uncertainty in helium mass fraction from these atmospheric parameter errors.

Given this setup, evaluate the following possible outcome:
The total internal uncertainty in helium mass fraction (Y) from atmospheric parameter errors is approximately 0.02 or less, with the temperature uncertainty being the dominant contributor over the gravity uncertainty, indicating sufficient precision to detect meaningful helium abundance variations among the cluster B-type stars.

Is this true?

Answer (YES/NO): NO